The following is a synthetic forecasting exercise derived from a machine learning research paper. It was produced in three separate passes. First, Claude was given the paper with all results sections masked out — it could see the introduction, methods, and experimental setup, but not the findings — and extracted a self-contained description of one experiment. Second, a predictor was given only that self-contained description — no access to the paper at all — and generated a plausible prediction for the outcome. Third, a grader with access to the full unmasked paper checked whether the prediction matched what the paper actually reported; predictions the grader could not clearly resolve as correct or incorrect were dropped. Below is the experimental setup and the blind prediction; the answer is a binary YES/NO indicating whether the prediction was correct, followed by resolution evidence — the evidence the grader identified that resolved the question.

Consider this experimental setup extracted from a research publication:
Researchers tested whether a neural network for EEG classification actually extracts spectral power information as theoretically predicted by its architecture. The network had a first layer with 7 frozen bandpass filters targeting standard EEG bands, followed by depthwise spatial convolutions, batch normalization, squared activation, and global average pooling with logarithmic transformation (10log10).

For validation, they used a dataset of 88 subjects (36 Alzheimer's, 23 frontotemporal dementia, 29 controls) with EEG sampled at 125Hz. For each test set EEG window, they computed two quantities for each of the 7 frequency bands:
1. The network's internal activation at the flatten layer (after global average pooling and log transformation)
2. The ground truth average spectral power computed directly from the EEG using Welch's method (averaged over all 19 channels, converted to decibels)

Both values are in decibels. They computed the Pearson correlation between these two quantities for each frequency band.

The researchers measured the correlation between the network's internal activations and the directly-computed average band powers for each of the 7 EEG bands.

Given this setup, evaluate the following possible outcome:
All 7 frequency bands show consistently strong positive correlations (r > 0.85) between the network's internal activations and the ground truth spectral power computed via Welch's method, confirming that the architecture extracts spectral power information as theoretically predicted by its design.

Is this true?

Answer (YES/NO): YES